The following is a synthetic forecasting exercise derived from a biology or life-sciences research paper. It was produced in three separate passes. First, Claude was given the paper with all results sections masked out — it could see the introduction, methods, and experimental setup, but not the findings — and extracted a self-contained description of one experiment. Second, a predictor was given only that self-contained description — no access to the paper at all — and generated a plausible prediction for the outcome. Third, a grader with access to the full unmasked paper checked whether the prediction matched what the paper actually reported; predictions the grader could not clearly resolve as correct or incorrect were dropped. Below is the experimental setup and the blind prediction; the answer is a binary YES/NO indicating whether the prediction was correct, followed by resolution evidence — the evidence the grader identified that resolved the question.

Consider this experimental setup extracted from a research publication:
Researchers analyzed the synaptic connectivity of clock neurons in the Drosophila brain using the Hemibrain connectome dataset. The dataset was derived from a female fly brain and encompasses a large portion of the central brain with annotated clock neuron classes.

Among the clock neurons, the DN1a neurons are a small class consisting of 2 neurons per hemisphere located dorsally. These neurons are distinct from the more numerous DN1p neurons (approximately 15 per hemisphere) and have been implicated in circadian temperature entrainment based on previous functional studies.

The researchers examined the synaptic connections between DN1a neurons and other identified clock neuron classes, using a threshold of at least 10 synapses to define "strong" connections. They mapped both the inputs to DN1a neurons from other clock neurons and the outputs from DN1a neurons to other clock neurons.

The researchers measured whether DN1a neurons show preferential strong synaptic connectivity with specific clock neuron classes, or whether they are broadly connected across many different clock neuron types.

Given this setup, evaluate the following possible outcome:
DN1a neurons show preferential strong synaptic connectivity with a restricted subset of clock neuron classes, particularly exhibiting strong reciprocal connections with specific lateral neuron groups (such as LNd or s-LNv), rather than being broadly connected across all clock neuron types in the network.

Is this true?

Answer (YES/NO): NO